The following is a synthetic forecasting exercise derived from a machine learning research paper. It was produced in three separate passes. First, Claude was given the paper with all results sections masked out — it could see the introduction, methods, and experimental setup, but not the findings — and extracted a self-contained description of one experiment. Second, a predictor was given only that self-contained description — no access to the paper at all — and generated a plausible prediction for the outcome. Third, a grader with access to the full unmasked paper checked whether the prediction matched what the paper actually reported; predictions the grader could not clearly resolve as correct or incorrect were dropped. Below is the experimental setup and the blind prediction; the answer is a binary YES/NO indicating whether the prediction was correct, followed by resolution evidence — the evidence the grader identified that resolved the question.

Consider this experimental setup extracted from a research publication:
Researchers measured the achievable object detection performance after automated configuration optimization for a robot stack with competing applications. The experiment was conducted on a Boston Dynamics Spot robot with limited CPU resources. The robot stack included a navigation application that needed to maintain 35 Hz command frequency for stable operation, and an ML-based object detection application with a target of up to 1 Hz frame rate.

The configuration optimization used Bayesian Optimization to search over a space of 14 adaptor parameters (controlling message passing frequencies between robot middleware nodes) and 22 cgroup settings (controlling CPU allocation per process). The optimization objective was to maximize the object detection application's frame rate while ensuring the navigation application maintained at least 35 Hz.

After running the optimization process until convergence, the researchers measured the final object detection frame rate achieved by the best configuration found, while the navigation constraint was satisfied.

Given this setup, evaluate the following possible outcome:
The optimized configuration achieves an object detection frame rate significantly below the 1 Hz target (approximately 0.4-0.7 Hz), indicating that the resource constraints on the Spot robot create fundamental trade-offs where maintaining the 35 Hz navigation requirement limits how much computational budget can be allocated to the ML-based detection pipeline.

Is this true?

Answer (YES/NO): YES